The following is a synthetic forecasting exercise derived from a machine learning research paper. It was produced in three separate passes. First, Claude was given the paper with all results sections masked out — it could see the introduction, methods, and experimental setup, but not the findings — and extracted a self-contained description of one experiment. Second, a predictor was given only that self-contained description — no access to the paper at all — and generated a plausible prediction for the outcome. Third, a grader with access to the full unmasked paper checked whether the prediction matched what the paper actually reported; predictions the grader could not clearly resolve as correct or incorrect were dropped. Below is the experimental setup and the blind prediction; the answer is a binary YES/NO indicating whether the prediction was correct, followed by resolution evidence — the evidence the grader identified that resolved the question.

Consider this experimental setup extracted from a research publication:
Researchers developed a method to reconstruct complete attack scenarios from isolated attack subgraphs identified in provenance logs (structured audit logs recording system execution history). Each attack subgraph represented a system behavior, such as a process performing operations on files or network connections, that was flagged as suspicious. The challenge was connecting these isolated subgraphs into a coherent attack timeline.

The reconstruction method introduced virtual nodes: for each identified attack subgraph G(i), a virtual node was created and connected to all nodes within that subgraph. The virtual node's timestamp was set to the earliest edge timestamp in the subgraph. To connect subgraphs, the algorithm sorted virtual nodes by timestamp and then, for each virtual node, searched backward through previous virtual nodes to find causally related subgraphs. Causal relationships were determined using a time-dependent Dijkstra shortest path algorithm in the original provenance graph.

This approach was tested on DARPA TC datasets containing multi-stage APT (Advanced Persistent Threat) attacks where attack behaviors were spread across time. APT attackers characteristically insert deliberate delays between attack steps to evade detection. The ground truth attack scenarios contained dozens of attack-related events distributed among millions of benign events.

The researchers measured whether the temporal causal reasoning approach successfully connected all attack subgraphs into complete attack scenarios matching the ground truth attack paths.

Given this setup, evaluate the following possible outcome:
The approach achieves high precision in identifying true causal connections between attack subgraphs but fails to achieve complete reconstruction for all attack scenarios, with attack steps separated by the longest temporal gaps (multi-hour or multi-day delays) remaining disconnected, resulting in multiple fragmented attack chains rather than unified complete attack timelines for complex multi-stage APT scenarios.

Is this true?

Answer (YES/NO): NO